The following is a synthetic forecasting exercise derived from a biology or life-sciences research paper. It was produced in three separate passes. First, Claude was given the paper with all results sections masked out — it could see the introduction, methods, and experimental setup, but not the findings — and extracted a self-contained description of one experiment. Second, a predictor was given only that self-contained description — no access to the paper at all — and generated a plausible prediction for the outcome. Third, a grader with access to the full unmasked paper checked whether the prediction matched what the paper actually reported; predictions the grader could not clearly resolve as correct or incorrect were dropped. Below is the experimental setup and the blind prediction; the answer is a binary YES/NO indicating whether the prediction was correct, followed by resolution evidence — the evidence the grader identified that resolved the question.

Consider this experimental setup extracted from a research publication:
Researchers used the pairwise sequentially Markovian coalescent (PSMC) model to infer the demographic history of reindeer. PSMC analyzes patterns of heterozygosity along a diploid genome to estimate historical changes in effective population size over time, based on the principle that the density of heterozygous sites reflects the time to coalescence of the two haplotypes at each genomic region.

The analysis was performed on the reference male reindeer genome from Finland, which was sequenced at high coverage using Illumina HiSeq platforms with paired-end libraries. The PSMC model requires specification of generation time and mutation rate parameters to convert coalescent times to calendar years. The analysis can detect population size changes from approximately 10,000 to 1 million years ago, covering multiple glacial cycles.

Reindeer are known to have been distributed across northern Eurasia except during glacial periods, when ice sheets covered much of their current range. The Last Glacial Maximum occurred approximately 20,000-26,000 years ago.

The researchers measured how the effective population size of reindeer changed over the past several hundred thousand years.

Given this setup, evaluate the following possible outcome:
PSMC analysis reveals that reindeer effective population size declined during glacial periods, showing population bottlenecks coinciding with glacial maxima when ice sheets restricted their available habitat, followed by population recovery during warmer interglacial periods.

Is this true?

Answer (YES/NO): NO